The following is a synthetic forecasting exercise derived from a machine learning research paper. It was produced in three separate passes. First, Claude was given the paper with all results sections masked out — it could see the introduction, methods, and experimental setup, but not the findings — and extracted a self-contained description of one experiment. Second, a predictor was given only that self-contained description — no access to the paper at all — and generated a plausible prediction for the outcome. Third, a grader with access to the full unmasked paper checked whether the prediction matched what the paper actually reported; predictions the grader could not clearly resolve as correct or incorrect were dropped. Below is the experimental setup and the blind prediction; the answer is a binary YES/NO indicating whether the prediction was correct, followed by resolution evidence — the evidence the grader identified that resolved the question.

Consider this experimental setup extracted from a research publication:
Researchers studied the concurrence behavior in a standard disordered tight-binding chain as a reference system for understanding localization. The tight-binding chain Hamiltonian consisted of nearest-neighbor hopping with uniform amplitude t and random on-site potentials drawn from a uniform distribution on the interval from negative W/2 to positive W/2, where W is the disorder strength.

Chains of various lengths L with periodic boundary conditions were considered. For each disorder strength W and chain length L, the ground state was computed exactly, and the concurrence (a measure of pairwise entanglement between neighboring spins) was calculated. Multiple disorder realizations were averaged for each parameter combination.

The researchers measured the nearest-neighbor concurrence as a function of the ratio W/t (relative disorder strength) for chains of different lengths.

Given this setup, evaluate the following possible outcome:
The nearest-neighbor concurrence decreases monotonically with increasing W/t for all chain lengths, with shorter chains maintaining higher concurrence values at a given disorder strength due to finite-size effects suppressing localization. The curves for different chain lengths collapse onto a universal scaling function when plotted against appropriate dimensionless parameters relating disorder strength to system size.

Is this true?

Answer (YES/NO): NO